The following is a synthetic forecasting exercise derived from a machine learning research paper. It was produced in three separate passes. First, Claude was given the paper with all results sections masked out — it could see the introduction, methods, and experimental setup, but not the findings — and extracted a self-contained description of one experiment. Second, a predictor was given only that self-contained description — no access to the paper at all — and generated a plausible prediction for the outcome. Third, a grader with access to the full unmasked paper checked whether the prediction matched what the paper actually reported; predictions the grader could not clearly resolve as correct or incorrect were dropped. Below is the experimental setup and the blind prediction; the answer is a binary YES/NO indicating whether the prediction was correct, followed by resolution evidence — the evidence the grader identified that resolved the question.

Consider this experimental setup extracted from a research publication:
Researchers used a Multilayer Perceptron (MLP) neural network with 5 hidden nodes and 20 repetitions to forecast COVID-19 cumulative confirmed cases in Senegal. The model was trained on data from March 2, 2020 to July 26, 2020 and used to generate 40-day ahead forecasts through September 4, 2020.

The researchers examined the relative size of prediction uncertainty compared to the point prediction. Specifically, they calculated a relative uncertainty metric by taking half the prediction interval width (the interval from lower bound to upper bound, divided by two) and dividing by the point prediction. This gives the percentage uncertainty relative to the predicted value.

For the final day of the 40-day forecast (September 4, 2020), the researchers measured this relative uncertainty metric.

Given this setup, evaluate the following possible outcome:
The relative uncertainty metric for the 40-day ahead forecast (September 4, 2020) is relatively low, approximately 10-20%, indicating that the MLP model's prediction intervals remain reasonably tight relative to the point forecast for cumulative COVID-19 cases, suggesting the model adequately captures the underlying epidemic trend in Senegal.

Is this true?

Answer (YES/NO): NO